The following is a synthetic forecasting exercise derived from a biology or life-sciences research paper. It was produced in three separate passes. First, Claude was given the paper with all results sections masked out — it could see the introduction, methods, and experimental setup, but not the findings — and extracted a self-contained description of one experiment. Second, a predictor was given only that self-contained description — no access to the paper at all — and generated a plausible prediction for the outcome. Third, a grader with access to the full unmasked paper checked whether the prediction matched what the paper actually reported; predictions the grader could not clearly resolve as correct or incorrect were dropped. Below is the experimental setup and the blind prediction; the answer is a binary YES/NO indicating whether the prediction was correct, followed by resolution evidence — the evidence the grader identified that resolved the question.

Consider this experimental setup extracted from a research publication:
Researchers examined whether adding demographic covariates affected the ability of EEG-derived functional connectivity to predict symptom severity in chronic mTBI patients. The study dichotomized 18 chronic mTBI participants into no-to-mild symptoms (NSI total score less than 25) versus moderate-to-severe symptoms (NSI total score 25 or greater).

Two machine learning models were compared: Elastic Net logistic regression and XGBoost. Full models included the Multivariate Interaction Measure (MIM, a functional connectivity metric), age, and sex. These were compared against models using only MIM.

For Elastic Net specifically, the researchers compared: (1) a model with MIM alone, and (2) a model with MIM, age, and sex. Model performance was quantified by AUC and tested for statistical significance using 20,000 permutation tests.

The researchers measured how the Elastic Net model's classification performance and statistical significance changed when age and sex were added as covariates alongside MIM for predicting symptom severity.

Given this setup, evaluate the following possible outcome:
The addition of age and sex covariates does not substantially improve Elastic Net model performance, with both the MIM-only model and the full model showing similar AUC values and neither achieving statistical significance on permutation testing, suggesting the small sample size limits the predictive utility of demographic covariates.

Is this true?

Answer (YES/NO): NO